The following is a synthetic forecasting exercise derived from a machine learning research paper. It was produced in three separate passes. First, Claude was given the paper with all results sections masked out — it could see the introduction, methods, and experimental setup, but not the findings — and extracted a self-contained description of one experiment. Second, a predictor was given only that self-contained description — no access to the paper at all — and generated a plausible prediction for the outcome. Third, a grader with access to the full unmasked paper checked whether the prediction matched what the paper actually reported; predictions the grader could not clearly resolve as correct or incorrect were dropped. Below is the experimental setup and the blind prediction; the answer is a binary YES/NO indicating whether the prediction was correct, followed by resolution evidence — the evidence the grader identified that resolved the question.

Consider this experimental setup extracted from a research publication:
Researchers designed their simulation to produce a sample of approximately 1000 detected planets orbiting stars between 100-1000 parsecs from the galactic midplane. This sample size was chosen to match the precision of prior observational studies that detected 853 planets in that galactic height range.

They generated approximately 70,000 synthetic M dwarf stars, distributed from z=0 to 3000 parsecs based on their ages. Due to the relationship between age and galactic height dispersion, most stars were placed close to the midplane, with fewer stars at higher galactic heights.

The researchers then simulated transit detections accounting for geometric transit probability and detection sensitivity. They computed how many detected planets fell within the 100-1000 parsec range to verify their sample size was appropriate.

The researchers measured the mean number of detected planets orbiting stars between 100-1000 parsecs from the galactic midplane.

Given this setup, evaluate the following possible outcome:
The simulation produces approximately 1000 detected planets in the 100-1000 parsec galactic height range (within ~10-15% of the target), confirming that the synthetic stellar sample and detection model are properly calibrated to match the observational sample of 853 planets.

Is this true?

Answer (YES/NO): YES